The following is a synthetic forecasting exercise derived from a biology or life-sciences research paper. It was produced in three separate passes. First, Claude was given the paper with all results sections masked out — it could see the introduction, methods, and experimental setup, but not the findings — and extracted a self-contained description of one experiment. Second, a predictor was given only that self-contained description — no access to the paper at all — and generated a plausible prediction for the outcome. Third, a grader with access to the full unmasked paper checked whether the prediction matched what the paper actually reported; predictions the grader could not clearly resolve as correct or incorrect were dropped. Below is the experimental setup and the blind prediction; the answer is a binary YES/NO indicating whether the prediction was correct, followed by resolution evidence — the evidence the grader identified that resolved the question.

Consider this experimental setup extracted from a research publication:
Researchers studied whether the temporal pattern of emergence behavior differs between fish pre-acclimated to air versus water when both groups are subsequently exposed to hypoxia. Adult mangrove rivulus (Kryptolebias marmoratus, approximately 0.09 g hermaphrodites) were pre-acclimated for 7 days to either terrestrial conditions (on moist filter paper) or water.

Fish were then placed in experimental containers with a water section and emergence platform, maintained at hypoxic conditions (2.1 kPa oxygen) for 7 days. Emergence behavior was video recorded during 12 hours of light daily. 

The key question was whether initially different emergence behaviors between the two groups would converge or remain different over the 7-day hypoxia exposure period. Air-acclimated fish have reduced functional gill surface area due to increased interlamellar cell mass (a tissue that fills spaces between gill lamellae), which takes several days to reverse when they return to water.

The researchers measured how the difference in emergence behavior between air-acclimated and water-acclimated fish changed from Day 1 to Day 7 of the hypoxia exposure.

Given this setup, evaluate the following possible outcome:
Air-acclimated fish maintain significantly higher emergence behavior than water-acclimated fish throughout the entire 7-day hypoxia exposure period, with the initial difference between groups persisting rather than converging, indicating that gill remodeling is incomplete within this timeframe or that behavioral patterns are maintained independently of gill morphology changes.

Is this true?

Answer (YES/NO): NO